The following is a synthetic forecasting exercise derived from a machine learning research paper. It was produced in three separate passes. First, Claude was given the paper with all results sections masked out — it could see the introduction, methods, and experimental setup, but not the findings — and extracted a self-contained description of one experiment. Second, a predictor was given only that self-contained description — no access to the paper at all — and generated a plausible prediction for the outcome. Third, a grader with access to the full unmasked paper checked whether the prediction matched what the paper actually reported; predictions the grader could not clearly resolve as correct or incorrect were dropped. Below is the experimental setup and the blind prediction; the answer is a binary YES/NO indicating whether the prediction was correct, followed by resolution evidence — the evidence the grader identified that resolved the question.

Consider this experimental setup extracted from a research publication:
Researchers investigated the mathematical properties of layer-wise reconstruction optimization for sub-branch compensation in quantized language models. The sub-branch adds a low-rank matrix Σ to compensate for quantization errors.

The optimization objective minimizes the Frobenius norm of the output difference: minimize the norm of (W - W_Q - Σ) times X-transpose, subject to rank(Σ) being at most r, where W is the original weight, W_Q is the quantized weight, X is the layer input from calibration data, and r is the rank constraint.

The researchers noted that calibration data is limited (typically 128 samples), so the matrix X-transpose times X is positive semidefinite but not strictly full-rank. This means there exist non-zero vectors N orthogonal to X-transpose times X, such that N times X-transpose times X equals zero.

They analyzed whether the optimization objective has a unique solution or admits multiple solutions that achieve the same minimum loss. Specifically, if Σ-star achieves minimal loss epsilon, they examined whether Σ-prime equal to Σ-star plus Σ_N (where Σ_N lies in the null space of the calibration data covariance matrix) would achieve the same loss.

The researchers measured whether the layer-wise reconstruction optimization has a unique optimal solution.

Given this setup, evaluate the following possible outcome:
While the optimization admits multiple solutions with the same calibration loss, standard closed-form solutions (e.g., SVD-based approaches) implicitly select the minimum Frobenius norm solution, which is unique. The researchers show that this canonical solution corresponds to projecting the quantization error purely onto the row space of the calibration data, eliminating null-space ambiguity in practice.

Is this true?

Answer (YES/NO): NO